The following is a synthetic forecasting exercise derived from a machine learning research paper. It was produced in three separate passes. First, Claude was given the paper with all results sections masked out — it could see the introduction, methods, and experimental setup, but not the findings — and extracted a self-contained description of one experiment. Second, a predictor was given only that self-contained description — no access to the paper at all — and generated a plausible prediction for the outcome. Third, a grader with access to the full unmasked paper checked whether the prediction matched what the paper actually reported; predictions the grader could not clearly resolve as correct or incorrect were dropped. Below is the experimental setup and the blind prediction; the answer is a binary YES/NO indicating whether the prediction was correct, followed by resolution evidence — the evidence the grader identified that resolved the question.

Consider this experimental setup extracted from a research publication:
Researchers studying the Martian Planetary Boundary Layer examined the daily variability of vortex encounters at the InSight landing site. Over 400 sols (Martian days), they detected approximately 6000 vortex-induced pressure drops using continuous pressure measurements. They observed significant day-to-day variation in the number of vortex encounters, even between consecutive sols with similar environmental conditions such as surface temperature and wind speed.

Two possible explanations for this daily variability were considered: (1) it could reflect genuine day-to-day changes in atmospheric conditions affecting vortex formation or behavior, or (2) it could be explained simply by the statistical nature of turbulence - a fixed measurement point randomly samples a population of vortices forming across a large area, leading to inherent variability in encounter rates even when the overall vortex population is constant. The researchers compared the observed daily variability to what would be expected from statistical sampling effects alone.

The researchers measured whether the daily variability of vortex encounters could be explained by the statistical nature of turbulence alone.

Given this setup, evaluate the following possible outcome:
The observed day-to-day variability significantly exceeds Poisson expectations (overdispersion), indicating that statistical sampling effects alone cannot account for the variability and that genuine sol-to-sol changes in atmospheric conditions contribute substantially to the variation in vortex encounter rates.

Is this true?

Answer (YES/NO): NO